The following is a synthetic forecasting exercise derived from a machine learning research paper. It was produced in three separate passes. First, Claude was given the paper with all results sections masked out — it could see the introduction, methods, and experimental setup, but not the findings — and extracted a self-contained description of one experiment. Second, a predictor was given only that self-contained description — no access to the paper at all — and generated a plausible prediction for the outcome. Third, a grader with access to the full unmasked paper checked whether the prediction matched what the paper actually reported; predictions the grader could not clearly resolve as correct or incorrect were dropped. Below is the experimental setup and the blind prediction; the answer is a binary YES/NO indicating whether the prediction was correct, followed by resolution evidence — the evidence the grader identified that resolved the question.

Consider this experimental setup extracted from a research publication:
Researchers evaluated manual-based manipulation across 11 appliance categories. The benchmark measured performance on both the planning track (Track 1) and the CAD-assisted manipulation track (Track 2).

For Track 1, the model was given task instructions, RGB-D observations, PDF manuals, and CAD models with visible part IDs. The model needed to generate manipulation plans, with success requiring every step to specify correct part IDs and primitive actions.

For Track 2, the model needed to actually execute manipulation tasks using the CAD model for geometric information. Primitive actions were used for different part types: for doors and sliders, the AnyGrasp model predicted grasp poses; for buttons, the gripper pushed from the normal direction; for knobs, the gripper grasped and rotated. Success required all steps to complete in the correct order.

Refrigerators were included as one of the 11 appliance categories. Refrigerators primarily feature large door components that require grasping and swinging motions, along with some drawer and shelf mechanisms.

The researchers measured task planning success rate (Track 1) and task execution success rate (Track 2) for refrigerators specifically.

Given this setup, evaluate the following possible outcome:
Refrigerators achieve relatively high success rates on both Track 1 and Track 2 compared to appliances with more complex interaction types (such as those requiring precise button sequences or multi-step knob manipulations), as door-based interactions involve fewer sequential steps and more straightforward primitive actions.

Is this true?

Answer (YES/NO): NO